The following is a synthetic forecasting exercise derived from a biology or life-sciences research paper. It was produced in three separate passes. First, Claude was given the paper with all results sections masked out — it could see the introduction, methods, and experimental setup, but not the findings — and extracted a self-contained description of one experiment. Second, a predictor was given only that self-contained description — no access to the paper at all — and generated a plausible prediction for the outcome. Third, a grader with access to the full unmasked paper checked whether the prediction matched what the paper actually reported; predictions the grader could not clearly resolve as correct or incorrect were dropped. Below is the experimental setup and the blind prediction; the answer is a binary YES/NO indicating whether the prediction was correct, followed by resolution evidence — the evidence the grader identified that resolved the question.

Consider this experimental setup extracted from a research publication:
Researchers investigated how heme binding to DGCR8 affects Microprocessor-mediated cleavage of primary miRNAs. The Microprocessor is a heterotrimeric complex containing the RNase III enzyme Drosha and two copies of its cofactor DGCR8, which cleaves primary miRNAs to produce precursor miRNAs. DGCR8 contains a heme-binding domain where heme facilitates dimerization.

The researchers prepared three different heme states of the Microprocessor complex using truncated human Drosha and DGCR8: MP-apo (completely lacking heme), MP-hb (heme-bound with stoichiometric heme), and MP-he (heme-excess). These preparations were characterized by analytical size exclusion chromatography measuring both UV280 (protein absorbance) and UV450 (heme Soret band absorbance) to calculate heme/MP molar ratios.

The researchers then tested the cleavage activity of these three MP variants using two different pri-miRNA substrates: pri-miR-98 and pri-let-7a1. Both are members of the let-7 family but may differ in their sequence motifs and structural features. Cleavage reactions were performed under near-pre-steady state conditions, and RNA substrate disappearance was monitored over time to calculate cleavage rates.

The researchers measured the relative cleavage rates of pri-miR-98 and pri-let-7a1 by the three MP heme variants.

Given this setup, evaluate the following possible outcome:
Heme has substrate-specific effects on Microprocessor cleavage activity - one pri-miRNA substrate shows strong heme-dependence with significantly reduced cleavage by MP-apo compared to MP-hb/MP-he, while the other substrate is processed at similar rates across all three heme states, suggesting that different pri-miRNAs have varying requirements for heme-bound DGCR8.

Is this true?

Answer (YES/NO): NO